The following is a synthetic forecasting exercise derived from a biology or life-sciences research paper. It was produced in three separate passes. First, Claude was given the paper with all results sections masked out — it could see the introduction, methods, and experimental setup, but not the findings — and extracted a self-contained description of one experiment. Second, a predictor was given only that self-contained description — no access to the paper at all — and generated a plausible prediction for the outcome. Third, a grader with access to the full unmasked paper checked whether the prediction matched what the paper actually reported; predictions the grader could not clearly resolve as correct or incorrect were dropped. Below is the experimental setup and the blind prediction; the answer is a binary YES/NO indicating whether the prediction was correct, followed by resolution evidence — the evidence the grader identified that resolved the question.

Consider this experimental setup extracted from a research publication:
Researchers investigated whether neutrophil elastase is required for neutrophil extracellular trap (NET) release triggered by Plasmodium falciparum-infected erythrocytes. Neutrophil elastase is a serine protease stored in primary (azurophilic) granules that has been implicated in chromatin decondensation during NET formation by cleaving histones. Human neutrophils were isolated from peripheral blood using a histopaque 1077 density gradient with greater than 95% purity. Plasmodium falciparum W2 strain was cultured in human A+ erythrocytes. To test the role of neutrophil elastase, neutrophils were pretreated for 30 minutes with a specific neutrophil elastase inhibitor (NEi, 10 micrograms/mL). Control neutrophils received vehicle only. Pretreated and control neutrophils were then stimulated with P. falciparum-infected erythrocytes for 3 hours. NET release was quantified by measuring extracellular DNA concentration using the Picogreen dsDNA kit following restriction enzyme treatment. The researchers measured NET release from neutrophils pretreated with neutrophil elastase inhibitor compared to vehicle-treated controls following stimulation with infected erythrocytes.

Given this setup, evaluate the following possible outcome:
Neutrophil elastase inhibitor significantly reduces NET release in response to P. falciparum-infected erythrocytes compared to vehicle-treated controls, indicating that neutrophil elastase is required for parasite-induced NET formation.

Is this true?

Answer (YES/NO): NO